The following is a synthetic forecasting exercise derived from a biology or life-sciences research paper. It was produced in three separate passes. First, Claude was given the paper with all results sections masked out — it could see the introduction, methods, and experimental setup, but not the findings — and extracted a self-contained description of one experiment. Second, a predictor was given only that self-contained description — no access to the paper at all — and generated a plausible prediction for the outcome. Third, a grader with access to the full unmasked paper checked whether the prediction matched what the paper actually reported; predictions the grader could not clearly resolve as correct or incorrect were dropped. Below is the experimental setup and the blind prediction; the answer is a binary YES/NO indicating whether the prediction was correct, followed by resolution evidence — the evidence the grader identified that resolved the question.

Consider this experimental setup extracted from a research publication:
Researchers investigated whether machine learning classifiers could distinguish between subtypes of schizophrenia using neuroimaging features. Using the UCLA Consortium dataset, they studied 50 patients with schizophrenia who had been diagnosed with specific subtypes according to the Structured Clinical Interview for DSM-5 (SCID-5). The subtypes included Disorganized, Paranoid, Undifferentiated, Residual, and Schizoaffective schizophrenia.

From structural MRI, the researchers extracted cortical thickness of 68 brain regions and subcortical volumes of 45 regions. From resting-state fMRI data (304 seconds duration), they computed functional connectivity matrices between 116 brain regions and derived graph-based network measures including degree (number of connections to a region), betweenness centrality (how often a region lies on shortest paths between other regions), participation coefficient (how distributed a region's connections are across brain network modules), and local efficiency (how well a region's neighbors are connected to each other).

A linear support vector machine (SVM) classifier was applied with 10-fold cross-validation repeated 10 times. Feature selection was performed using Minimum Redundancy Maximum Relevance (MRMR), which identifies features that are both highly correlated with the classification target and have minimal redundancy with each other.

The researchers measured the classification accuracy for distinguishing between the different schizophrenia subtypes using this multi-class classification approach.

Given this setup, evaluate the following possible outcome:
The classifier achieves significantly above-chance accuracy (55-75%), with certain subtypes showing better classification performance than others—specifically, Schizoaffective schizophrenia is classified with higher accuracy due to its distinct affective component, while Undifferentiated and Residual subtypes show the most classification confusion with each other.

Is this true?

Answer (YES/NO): NO